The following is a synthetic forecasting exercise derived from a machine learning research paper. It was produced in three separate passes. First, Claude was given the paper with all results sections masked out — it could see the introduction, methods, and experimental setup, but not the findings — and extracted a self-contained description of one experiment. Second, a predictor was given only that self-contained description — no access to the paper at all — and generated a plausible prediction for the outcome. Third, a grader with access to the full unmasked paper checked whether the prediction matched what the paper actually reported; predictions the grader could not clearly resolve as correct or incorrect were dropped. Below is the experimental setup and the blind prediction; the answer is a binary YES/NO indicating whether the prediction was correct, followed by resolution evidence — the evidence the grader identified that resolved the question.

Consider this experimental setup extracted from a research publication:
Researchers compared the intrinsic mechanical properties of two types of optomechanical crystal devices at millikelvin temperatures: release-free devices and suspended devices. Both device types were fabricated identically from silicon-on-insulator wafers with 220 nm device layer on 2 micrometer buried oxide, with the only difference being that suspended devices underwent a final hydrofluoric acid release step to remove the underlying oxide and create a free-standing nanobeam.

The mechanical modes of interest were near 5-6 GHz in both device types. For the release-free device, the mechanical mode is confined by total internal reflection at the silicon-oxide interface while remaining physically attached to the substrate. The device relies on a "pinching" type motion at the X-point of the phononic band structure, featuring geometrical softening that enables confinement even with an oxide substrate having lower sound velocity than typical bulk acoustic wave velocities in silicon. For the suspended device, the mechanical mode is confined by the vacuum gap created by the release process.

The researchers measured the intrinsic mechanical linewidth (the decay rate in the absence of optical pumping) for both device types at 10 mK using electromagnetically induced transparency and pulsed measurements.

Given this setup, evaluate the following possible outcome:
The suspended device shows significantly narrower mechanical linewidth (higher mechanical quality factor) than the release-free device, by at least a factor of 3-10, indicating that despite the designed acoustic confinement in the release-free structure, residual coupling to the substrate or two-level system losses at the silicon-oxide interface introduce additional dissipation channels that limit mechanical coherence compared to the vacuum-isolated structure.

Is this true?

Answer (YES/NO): YES